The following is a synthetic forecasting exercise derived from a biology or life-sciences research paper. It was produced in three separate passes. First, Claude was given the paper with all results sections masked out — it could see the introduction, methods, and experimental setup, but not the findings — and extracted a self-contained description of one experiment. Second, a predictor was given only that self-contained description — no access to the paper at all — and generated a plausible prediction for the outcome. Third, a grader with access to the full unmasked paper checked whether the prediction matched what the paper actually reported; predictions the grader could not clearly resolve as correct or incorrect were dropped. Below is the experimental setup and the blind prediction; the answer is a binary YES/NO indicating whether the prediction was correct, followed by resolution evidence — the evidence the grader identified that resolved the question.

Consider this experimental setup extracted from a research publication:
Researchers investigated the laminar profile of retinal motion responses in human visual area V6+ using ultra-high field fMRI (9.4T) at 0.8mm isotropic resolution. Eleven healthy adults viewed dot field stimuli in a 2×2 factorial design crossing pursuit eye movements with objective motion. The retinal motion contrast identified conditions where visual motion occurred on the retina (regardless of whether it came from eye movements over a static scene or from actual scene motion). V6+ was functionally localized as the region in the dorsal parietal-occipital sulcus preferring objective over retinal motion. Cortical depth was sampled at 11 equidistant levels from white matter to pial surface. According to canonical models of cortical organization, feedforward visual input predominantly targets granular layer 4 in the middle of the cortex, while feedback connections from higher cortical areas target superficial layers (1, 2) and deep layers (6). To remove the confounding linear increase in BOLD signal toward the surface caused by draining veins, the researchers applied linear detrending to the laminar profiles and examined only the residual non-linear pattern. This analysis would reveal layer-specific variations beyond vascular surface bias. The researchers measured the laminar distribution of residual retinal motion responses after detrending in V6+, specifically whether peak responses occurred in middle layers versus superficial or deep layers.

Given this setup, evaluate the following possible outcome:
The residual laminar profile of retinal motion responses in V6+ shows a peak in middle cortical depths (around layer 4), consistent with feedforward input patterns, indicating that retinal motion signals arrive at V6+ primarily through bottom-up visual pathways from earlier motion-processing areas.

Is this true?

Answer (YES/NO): NO